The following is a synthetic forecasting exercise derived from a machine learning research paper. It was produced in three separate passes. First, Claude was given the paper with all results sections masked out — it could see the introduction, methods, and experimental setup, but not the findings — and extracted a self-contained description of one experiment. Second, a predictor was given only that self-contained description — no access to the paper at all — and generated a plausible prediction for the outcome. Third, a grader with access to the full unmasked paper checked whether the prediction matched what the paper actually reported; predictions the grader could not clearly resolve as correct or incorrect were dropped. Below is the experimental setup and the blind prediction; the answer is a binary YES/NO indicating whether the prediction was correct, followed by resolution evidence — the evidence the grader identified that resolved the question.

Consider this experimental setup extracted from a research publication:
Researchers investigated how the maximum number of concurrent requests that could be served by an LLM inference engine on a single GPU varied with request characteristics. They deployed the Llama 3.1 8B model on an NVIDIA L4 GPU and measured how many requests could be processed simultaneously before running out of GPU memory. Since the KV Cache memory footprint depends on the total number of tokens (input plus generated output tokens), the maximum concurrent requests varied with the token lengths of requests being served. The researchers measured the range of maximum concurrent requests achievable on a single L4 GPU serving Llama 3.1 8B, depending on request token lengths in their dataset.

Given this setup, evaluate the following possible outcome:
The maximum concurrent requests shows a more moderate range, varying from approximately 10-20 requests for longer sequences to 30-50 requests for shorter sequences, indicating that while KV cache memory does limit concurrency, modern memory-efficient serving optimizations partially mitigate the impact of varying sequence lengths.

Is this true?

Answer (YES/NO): YES